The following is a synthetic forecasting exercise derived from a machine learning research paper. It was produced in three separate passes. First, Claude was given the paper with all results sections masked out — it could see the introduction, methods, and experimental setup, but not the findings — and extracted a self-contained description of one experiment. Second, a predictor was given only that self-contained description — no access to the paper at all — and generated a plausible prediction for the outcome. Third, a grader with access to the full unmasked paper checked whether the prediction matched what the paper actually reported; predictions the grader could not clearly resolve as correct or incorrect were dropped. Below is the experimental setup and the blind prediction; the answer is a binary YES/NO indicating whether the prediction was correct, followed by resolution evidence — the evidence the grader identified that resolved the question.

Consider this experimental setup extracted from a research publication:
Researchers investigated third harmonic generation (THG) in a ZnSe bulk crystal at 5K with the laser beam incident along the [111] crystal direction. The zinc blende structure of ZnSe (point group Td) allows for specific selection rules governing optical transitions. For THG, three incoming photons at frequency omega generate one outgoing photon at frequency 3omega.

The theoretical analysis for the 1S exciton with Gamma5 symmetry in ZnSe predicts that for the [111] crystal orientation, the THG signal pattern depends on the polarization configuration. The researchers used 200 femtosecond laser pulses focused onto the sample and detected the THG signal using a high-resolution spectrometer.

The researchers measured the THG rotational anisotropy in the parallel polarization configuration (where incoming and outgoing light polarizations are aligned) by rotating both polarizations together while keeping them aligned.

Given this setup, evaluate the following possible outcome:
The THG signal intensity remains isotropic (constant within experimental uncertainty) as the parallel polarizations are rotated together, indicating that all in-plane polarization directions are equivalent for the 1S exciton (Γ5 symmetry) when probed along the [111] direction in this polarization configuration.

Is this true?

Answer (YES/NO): YES